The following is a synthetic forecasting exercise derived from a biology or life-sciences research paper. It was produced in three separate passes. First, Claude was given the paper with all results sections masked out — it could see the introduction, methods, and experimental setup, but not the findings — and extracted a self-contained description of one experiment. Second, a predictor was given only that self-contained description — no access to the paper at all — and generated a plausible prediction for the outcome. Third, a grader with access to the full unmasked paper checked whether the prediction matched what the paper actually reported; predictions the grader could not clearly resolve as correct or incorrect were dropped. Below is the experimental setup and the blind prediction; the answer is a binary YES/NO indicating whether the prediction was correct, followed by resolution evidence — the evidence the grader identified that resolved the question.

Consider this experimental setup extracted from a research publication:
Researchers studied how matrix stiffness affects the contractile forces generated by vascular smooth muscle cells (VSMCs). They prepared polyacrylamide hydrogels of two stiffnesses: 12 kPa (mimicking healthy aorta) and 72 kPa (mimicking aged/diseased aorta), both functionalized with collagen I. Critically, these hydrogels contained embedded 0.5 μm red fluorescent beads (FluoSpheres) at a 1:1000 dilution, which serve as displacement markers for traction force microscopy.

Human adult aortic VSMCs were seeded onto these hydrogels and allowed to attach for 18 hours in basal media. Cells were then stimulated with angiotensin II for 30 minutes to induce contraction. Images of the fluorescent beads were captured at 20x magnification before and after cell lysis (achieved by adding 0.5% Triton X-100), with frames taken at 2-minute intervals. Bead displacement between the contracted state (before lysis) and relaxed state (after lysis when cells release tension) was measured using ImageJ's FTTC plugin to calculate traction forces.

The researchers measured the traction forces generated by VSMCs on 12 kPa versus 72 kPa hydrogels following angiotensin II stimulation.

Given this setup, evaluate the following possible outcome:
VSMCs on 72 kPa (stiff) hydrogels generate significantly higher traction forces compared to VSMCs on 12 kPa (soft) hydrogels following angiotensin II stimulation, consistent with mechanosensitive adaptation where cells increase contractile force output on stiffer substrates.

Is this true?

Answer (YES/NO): YES